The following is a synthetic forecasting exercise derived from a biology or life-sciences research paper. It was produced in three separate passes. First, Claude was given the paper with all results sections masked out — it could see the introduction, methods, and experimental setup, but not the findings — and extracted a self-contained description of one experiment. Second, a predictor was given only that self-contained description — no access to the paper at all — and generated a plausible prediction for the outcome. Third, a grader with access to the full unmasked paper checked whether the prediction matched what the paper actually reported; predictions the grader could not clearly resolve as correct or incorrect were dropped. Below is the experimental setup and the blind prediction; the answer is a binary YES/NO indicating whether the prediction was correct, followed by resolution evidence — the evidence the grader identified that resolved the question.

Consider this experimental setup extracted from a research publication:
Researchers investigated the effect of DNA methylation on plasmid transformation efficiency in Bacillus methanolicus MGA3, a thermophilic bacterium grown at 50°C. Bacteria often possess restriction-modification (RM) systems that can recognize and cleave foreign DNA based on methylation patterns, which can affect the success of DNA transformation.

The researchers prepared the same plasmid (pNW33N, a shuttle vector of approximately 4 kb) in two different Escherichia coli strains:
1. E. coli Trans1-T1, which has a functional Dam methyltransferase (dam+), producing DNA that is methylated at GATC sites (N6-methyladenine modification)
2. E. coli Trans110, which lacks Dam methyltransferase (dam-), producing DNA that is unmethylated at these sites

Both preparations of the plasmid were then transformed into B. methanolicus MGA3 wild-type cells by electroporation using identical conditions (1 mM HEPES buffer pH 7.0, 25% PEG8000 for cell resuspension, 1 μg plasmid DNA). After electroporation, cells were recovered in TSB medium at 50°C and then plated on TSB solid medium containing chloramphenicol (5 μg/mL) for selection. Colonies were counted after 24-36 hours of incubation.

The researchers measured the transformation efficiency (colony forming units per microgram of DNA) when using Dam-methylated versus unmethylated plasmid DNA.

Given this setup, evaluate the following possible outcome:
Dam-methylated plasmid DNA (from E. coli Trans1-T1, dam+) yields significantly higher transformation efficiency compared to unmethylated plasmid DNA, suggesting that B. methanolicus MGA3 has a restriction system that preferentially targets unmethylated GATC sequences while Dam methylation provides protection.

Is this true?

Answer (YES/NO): YES